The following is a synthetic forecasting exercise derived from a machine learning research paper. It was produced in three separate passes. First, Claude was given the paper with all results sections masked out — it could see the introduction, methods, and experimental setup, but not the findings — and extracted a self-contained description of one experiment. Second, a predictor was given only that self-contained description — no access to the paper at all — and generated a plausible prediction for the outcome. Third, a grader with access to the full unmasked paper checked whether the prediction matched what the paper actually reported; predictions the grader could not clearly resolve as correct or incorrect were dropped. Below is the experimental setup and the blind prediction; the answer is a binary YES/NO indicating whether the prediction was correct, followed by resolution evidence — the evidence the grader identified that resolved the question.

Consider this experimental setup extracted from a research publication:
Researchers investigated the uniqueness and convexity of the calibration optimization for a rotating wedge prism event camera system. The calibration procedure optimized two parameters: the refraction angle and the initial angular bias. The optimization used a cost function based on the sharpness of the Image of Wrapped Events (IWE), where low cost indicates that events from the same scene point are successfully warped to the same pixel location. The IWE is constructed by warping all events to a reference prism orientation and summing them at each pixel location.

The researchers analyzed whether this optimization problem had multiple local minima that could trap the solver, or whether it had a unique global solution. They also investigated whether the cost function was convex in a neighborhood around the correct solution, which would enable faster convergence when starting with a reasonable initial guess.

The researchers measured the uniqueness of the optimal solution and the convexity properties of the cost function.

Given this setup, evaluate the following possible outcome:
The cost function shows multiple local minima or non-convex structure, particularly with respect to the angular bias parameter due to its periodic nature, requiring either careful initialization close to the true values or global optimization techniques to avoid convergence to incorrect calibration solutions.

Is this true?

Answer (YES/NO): NO